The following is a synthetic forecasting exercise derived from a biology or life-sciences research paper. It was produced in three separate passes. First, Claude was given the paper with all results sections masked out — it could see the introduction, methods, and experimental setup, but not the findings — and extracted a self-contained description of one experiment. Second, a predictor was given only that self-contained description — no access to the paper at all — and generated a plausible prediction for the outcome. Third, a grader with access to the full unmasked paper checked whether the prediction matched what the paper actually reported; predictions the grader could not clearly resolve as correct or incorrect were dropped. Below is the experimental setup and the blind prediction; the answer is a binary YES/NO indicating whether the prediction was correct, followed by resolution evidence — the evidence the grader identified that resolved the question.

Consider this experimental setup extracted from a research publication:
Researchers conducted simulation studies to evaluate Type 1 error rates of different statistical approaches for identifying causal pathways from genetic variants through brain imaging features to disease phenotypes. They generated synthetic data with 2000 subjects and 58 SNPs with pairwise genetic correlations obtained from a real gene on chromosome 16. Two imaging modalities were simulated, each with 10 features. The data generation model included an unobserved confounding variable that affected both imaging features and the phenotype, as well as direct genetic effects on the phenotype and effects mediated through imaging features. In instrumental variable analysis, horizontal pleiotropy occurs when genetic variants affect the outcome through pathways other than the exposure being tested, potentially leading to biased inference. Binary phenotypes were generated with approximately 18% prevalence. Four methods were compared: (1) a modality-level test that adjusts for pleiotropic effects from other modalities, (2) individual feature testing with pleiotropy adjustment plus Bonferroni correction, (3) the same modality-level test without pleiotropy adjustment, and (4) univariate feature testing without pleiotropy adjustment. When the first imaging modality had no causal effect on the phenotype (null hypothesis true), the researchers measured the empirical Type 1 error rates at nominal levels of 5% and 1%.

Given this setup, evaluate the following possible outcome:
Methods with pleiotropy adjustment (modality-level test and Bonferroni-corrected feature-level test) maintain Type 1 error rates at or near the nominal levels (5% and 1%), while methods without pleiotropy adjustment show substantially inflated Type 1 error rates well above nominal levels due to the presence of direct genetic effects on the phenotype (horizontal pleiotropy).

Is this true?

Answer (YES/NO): YES